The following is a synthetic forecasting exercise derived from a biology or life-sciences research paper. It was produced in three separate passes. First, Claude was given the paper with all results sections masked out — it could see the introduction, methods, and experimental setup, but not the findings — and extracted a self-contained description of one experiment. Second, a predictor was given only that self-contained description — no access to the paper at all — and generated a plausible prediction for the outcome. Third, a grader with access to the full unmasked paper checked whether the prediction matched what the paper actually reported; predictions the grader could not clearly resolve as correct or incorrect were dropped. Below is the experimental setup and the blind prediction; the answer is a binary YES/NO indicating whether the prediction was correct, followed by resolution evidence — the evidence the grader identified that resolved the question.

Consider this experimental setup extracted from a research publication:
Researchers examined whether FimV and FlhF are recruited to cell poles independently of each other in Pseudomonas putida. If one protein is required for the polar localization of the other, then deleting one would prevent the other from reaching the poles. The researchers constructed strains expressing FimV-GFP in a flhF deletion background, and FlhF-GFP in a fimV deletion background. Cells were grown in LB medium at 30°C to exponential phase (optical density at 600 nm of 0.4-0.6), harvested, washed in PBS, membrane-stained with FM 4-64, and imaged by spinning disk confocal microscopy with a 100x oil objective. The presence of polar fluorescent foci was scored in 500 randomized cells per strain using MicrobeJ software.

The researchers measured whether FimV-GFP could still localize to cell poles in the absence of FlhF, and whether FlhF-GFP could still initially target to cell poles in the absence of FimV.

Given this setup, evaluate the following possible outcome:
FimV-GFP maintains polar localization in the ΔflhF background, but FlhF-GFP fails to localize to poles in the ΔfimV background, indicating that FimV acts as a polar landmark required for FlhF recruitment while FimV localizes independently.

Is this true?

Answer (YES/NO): NO